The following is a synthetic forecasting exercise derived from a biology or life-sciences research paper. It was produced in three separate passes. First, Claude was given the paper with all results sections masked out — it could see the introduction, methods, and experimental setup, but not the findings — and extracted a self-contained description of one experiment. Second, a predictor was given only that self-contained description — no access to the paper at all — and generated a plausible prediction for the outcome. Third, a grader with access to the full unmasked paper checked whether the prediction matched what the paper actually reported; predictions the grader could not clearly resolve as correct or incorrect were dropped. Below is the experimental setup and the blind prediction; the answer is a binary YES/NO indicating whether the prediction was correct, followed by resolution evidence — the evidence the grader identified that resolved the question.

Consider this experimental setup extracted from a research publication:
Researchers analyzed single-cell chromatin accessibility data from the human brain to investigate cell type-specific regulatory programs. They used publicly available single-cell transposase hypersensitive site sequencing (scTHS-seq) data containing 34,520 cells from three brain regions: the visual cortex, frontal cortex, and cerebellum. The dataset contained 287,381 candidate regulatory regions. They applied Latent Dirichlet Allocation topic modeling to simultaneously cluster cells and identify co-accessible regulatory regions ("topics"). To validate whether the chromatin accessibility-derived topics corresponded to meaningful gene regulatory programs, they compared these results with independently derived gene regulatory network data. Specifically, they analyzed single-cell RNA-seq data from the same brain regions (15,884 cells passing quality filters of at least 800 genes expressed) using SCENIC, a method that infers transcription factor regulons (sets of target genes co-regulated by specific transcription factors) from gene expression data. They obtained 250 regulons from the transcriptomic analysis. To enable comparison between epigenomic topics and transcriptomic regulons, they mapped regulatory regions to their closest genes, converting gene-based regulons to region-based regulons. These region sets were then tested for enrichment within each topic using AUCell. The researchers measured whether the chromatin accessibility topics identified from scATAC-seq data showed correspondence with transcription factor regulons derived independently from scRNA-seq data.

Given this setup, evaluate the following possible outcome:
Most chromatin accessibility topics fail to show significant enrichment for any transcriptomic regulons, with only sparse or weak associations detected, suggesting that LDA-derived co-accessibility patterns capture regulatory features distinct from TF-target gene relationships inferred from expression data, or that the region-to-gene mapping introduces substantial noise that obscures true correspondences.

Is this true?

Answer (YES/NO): NO